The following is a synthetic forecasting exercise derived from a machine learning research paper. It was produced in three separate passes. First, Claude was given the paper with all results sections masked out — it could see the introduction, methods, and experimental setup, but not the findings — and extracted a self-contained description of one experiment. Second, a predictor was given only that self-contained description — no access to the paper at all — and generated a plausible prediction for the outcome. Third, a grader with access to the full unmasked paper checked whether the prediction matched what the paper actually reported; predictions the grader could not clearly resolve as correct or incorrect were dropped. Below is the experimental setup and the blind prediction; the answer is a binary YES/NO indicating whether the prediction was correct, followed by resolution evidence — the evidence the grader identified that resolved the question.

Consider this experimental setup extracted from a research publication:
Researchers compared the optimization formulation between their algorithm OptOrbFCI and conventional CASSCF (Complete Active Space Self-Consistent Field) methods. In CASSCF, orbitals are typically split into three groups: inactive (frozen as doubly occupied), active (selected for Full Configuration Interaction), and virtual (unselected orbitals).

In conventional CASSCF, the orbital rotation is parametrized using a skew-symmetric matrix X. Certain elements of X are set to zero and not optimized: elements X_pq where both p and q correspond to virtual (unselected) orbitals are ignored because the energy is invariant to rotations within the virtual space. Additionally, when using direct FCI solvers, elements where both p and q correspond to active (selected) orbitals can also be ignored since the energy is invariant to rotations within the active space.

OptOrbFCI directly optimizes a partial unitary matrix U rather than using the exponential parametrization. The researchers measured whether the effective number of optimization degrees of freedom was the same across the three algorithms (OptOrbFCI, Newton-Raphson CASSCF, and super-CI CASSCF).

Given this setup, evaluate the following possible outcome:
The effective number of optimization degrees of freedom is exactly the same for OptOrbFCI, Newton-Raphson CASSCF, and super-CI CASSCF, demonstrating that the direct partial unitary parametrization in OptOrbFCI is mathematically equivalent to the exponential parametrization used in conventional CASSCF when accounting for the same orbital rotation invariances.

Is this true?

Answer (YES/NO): NO